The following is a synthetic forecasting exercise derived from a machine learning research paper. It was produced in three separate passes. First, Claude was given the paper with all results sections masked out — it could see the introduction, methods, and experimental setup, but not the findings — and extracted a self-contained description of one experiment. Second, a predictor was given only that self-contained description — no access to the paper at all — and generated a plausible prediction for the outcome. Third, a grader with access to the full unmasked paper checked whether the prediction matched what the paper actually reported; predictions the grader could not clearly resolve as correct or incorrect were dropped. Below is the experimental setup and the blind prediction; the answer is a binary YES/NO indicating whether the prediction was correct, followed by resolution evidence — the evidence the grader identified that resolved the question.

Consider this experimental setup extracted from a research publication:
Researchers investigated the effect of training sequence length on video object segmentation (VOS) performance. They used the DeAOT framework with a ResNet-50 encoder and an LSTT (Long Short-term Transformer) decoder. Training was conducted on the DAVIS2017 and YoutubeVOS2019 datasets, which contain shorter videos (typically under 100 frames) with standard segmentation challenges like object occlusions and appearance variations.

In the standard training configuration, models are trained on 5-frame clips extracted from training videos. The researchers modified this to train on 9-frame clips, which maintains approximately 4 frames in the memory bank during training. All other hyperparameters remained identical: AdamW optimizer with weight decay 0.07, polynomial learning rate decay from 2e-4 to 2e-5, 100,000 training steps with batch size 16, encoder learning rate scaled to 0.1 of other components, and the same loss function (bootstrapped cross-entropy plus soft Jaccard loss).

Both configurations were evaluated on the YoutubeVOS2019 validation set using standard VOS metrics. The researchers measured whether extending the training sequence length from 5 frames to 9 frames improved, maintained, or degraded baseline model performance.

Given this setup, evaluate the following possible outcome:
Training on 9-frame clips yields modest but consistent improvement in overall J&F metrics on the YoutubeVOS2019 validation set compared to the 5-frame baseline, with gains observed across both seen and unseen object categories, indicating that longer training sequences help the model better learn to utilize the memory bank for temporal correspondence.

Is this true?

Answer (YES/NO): NO